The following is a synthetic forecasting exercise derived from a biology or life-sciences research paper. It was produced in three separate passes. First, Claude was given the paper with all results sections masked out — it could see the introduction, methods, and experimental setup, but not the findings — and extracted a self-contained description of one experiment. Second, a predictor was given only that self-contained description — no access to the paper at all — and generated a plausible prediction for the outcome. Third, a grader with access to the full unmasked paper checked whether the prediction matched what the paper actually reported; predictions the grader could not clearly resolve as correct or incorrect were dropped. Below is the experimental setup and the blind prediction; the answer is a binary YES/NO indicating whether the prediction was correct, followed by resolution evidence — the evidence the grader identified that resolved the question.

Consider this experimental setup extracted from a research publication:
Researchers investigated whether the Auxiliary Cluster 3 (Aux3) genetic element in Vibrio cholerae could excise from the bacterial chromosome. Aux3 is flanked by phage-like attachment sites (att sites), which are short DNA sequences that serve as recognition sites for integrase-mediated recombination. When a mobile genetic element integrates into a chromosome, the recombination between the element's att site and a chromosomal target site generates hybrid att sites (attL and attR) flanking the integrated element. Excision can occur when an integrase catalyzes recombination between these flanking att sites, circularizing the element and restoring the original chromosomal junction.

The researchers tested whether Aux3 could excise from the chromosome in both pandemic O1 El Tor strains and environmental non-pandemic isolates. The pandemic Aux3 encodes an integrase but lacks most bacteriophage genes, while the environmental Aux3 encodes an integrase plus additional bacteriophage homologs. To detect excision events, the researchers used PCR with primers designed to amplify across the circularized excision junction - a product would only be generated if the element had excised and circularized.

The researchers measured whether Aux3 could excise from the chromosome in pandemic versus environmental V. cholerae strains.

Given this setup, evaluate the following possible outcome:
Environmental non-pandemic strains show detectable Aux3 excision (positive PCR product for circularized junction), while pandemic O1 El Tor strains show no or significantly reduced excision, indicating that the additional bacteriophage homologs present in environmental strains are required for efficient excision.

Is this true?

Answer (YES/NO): NO